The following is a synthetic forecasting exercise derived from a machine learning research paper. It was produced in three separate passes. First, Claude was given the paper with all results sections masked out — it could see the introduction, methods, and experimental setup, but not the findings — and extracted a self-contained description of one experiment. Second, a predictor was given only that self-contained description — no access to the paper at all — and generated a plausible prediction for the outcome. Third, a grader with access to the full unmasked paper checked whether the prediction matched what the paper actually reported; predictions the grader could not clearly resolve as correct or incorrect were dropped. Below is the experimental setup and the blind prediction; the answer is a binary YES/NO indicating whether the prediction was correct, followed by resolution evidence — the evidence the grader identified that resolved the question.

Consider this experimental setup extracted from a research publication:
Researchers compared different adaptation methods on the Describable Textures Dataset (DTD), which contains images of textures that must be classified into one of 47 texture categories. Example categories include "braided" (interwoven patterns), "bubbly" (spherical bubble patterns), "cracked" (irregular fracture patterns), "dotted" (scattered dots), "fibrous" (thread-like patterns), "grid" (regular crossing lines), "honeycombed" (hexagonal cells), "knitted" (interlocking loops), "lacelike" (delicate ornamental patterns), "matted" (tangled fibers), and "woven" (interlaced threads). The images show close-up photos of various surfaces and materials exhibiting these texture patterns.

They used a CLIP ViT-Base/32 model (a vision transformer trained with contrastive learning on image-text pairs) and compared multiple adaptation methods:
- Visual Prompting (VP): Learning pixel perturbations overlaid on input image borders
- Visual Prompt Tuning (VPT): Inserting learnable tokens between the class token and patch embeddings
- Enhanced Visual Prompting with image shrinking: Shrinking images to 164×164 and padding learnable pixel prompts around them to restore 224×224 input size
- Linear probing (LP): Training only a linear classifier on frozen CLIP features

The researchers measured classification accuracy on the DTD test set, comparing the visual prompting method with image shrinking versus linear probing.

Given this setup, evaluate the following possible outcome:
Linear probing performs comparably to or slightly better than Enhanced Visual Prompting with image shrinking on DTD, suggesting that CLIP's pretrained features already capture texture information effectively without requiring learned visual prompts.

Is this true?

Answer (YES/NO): NO